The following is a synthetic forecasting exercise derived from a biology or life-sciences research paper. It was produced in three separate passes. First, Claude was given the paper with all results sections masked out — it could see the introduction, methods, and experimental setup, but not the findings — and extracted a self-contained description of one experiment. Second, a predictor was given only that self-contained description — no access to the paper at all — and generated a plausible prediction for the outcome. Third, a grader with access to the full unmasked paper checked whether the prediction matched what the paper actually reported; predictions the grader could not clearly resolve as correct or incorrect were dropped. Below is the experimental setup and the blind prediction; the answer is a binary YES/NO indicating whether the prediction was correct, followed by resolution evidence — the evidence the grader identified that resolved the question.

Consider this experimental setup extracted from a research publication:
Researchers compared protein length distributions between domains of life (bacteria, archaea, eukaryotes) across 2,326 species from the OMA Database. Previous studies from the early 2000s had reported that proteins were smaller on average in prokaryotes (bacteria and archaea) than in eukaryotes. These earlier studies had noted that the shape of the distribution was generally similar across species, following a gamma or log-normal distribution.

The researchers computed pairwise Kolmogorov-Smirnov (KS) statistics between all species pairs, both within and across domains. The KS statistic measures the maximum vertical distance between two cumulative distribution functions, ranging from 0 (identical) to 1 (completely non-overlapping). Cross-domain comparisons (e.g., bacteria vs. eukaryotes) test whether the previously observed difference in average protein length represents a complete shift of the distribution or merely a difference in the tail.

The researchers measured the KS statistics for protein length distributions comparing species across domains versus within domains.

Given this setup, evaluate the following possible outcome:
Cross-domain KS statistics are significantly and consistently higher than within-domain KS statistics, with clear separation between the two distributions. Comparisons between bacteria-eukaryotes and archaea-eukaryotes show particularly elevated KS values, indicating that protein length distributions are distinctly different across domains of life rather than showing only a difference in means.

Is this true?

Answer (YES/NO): NO